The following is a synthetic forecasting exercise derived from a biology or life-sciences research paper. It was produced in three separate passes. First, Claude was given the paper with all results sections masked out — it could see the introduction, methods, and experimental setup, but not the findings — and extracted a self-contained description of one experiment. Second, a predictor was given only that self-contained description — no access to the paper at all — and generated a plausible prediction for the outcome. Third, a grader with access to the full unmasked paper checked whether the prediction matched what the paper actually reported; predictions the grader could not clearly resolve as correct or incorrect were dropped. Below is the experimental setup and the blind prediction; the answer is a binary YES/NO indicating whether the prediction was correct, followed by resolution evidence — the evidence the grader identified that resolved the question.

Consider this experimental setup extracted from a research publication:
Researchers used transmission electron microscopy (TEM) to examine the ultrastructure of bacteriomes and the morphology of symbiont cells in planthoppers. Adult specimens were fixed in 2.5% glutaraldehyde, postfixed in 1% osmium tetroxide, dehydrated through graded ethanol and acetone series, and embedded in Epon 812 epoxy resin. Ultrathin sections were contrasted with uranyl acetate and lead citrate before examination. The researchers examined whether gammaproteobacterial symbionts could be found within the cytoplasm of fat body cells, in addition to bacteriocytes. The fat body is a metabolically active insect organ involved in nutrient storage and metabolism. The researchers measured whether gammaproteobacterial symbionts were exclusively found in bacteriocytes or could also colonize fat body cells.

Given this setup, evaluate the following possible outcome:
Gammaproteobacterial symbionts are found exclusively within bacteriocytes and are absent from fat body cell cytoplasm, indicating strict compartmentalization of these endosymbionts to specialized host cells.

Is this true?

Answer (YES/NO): NO